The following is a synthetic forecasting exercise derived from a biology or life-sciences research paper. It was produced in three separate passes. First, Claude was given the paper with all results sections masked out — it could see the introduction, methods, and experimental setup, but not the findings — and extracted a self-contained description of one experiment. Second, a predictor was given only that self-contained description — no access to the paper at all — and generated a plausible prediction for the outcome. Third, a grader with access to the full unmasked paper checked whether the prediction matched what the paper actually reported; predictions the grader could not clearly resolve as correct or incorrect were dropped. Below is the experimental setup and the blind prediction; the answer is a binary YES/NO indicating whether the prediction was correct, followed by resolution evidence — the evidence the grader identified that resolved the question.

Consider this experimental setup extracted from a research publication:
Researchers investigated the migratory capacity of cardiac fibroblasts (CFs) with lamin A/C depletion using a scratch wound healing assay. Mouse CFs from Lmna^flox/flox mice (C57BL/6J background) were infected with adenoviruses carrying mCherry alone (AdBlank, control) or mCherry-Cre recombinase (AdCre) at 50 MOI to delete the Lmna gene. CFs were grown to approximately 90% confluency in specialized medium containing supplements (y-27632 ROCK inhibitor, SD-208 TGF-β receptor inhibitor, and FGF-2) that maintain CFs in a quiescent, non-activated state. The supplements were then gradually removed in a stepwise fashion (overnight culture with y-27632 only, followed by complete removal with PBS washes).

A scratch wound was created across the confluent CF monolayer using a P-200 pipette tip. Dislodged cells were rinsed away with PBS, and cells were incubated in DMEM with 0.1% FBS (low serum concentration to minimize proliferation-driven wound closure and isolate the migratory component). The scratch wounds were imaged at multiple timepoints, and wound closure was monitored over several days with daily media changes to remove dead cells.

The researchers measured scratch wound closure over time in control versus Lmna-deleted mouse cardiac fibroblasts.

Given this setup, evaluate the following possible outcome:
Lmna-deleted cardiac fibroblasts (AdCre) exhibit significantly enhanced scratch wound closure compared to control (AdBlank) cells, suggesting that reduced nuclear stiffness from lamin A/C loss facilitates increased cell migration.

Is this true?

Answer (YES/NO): NO